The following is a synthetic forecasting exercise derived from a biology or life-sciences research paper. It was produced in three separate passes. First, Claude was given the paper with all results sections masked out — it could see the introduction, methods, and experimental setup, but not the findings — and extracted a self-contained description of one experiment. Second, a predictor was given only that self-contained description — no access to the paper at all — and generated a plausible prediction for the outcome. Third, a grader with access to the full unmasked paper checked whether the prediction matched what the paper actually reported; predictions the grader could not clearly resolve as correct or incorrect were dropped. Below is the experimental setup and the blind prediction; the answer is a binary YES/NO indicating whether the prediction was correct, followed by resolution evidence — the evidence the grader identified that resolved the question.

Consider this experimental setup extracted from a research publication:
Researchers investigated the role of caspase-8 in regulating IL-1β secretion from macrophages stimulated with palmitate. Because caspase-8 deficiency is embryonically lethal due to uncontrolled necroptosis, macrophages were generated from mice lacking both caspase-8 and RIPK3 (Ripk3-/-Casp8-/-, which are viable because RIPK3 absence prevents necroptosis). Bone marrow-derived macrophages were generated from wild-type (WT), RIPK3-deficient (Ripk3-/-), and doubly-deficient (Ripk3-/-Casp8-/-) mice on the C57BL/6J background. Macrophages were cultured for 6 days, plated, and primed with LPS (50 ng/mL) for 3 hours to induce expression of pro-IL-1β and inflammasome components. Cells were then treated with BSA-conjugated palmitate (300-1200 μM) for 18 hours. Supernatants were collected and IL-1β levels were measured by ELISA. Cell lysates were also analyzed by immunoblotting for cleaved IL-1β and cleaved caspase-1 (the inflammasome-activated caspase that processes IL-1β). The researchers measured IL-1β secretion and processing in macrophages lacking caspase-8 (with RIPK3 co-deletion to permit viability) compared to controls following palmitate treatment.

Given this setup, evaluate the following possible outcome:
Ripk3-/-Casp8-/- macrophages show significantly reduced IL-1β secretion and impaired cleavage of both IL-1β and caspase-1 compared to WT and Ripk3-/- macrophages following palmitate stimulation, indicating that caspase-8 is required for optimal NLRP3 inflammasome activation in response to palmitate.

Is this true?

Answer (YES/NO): NO